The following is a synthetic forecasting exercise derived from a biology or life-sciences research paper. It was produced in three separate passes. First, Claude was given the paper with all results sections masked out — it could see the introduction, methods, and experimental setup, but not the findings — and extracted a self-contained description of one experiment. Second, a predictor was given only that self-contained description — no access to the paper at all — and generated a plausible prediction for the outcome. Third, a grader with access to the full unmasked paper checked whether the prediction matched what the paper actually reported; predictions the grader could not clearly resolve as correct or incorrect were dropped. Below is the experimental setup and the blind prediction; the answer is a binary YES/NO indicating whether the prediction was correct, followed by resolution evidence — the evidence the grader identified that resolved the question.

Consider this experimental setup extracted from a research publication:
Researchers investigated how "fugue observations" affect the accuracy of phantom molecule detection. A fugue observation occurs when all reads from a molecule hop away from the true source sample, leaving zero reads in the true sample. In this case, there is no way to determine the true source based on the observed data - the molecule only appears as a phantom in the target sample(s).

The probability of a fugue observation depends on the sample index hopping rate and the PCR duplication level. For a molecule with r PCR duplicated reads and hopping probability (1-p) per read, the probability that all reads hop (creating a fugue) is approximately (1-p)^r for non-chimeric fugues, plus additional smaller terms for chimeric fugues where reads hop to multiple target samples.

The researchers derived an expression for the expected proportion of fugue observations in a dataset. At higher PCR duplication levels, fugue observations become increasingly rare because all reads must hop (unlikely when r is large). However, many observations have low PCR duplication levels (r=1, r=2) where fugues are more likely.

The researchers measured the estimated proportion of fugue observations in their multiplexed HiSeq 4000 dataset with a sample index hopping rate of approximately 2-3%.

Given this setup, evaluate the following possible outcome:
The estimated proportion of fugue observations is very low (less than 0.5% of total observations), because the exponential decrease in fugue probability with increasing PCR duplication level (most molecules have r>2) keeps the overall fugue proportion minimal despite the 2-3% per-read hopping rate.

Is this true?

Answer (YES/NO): YES